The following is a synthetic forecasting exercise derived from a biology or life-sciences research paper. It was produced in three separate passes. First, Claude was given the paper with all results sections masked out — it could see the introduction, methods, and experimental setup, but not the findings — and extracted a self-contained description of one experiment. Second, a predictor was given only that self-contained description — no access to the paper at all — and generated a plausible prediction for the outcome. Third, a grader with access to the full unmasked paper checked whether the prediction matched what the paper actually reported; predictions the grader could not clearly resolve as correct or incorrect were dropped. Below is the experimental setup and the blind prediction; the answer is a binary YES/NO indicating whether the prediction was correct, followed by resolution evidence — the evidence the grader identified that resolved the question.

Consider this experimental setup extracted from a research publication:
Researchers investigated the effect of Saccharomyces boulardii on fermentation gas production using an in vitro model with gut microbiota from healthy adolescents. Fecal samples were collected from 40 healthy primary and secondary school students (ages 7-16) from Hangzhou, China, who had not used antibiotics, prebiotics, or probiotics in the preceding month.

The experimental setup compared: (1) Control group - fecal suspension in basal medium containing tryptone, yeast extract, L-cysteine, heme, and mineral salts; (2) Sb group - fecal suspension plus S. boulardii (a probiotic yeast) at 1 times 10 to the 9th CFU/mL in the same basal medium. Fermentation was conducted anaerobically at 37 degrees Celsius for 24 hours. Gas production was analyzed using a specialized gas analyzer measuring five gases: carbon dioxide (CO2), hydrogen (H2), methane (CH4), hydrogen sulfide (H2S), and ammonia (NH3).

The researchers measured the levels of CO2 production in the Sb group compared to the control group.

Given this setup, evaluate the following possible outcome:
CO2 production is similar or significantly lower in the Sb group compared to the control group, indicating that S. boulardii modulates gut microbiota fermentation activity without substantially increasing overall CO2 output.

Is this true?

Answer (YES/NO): NO